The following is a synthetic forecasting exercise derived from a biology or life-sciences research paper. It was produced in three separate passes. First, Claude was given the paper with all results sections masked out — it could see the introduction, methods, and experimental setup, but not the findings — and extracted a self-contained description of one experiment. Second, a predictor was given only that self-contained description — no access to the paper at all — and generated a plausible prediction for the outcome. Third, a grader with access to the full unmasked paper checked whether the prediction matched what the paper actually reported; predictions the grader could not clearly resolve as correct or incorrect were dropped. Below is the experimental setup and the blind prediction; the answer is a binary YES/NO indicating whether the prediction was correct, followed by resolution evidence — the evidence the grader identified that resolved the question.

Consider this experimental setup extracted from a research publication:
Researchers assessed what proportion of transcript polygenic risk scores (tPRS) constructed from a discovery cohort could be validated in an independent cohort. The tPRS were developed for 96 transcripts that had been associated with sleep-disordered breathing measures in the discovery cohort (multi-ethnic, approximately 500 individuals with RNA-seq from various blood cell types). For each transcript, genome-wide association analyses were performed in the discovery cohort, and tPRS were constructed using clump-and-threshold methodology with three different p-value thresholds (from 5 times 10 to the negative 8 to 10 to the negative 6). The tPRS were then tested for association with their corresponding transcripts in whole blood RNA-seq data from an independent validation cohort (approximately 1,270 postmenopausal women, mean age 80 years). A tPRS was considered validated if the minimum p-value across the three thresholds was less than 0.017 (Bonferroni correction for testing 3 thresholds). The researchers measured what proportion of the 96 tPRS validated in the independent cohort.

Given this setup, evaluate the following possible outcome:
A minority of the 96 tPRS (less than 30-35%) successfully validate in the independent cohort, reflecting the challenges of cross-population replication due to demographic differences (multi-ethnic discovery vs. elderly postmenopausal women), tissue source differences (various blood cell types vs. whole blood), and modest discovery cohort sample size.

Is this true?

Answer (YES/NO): YES